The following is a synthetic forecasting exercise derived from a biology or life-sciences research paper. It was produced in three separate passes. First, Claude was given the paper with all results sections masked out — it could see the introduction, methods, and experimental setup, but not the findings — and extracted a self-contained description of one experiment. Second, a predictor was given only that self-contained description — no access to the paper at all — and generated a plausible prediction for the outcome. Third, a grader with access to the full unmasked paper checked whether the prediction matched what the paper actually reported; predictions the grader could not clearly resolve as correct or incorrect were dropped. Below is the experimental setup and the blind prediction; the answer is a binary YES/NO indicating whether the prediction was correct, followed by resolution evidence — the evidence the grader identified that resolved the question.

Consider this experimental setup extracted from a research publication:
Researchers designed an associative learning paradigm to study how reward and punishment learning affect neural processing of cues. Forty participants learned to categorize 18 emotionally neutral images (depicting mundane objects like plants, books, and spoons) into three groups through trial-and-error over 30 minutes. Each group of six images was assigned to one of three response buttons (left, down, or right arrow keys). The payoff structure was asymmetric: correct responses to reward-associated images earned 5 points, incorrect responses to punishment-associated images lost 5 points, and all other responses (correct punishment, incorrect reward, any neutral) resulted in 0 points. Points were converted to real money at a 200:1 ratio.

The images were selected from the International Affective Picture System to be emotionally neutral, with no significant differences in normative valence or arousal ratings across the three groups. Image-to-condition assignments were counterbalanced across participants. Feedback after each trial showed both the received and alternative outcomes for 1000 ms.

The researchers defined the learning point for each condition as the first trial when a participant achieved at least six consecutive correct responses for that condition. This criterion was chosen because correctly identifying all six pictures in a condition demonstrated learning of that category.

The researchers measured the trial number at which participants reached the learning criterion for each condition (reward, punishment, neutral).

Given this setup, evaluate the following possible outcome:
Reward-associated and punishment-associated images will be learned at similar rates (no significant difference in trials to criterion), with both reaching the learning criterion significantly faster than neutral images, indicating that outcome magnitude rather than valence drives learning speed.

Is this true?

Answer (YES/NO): NO